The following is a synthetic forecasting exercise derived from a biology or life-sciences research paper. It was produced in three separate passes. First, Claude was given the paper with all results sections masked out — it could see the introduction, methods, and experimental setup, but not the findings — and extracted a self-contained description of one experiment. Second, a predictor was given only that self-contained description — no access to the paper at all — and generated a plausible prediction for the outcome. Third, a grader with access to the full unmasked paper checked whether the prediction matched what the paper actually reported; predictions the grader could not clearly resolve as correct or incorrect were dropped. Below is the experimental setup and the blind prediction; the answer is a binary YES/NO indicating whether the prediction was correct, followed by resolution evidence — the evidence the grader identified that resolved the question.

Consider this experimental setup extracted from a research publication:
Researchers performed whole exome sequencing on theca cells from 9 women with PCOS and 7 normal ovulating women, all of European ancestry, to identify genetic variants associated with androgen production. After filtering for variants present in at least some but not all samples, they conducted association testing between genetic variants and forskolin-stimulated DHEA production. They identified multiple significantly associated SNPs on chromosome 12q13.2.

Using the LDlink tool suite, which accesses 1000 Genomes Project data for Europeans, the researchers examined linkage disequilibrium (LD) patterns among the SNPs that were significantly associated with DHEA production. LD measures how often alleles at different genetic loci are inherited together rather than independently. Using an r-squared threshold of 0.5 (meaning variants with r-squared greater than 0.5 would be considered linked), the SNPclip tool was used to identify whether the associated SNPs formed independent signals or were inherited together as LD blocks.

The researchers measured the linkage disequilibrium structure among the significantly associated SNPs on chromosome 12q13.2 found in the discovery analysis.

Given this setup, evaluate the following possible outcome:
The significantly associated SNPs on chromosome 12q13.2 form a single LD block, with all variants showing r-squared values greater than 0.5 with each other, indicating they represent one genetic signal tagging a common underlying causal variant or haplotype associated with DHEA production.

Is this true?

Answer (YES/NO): NO